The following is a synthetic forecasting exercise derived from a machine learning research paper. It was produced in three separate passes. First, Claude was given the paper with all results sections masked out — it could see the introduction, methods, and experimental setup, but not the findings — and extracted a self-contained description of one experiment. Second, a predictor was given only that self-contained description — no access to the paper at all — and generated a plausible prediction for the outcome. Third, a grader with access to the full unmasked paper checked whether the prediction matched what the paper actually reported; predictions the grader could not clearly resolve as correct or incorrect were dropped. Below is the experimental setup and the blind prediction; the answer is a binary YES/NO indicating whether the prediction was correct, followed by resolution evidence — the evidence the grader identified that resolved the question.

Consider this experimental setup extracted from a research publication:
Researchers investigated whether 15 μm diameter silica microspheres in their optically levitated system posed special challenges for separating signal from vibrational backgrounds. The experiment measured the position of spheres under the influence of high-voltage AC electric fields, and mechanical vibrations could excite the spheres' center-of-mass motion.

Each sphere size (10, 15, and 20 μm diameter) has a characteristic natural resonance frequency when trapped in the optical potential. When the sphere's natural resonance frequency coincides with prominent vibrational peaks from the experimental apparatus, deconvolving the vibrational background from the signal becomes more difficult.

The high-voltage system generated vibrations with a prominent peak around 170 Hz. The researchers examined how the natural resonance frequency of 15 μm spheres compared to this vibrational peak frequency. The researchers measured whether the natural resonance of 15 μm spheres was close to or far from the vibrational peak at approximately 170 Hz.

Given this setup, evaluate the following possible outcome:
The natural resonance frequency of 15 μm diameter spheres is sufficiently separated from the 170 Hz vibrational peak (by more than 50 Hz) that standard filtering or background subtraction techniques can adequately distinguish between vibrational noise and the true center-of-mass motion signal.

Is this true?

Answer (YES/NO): NO